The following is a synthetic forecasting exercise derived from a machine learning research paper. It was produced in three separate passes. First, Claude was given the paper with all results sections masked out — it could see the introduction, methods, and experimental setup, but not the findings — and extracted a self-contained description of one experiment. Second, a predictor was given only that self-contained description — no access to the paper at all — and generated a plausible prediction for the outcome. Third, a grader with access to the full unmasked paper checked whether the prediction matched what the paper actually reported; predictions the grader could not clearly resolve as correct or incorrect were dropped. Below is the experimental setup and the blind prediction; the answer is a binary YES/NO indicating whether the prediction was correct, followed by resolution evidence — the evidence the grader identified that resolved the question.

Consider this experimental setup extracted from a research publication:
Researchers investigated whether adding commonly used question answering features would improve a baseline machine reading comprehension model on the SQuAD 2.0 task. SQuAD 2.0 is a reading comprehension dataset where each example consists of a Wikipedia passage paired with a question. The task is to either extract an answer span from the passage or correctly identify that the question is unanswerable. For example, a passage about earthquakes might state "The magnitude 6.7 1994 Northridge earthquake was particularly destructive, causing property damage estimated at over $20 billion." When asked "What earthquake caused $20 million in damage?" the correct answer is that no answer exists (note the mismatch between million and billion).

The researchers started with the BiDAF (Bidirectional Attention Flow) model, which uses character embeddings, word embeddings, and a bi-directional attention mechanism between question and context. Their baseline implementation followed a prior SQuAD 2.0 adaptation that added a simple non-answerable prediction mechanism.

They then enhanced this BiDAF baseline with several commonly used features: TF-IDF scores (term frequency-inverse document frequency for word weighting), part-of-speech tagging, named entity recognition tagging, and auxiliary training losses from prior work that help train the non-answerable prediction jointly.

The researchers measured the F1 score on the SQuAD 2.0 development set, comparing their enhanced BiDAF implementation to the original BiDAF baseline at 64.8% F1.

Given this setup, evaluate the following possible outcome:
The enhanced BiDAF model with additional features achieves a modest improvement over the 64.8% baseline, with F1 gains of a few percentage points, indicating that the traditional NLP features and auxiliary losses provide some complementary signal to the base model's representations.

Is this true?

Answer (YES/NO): YES